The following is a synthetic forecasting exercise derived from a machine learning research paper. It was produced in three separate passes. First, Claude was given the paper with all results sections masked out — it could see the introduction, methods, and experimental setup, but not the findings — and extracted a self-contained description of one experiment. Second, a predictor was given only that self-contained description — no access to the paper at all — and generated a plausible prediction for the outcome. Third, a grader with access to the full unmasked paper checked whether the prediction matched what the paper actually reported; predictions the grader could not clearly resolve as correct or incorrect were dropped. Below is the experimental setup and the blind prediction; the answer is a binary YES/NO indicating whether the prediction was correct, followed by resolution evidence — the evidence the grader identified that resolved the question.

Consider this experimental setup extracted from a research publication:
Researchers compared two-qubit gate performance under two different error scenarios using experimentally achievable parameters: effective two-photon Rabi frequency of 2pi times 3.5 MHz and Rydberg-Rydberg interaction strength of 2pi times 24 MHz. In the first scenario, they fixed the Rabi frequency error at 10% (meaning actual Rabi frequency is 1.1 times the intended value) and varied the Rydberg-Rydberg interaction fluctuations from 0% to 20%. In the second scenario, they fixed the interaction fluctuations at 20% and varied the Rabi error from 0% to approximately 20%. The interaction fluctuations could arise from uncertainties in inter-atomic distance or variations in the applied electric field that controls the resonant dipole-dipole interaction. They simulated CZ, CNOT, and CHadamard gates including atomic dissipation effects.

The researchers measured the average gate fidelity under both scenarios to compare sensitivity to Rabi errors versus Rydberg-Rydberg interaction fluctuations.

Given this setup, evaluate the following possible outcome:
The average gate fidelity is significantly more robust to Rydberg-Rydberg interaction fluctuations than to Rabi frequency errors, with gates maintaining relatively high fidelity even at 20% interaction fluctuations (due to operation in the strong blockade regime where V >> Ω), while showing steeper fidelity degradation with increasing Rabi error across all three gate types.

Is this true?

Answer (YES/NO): NO